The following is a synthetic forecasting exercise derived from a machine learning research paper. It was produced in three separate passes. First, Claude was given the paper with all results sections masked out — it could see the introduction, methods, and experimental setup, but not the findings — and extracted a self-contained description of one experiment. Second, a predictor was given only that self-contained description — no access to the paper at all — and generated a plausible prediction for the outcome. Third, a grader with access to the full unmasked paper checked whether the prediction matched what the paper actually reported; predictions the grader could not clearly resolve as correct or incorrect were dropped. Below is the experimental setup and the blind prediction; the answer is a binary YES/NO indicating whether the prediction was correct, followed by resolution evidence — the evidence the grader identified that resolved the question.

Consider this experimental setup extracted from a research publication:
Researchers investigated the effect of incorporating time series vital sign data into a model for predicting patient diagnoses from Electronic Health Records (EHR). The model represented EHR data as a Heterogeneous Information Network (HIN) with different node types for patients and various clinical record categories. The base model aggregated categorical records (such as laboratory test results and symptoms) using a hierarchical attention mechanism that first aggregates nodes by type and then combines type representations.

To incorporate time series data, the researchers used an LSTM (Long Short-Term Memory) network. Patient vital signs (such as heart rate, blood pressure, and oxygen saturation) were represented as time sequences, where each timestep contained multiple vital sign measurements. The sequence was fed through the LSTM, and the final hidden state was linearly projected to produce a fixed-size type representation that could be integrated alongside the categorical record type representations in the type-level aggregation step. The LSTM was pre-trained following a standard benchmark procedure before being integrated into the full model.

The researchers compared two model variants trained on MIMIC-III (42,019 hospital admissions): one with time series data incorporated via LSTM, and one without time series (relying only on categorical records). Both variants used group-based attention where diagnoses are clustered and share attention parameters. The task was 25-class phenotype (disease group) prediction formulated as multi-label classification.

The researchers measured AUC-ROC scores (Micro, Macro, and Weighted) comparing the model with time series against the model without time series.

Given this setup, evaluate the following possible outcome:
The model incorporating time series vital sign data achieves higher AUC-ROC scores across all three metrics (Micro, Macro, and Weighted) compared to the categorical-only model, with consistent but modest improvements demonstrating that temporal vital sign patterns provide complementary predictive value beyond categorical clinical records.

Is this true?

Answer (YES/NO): YES